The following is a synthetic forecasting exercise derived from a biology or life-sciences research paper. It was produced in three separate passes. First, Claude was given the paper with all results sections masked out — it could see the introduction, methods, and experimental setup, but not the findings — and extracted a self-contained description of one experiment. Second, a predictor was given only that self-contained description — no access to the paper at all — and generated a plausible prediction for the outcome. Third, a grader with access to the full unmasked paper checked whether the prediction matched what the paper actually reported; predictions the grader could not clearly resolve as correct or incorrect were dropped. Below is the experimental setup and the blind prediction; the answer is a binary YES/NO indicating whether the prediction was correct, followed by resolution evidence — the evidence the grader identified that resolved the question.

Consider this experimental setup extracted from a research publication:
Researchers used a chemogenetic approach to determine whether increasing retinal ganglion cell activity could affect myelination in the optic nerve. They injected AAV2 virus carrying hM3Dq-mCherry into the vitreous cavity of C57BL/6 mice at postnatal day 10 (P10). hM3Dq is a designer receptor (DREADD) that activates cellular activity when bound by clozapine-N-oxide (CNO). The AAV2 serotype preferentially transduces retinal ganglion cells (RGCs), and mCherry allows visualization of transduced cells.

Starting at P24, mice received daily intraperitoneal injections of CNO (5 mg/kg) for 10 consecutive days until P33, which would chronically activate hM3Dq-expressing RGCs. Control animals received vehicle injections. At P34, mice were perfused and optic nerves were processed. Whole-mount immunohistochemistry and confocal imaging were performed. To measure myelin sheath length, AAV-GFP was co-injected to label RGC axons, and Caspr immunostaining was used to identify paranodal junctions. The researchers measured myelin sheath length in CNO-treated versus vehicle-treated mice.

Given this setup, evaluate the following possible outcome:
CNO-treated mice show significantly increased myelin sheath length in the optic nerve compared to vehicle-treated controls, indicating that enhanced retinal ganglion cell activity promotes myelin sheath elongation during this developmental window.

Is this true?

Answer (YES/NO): YES